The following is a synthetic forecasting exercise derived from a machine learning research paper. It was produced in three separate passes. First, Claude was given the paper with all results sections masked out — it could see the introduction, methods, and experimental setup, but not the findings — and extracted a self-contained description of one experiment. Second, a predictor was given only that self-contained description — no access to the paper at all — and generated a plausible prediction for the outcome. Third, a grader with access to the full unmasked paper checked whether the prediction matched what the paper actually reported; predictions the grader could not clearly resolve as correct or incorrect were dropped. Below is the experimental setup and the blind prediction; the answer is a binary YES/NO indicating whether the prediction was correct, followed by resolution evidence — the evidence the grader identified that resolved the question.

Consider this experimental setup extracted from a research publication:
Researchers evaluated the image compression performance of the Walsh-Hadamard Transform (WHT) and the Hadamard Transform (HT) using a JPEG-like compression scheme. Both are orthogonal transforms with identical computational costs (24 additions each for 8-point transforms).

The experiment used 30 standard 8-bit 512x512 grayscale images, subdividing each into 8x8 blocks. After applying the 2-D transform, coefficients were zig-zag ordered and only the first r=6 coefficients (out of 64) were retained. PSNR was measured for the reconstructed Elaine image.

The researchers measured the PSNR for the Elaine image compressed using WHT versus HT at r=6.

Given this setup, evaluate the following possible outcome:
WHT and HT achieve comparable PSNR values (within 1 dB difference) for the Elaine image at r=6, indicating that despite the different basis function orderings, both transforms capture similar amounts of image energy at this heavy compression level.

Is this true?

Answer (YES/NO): NO